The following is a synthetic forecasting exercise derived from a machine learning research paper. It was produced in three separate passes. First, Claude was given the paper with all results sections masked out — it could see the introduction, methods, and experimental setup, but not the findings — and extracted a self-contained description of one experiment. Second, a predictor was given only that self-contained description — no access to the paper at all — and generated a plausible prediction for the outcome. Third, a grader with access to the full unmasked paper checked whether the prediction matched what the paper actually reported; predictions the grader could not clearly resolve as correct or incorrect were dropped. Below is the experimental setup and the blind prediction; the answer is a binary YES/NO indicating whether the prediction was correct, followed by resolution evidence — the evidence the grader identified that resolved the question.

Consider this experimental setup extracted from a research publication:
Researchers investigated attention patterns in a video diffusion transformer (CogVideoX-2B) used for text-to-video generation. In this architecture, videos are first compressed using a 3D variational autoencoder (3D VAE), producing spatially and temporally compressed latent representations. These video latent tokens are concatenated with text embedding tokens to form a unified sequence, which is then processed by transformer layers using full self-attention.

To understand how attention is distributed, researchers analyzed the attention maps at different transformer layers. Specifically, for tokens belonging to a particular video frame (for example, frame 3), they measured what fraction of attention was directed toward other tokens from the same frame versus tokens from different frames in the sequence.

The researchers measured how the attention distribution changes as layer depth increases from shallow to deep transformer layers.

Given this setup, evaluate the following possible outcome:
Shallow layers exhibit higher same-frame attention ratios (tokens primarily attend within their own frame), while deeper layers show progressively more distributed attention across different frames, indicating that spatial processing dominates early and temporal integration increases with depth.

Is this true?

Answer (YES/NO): NO